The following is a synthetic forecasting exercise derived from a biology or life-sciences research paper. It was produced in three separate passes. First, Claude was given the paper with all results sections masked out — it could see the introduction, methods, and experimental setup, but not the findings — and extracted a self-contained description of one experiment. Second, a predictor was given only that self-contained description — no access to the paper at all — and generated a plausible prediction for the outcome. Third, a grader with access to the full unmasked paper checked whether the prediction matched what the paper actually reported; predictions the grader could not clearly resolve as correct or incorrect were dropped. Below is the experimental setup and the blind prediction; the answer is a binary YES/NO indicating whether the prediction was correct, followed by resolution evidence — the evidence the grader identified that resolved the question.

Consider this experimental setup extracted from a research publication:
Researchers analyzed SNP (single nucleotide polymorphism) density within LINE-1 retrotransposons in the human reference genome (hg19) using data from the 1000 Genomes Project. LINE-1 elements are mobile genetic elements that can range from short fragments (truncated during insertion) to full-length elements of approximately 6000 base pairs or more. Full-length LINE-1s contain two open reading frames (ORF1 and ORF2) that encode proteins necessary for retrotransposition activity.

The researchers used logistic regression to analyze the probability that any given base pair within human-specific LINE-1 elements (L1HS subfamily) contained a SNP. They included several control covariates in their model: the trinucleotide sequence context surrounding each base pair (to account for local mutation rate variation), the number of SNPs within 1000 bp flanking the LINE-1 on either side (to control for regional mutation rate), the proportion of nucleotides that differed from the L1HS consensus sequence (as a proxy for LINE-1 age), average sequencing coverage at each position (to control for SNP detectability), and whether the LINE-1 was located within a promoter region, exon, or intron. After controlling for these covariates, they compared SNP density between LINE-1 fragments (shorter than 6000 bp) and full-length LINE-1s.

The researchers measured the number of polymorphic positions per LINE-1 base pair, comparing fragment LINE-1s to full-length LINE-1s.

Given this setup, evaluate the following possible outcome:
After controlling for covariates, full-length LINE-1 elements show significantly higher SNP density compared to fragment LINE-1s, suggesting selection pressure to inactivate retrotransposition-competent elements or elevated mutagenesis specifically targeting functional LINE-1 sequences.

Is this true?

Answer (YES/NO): NO